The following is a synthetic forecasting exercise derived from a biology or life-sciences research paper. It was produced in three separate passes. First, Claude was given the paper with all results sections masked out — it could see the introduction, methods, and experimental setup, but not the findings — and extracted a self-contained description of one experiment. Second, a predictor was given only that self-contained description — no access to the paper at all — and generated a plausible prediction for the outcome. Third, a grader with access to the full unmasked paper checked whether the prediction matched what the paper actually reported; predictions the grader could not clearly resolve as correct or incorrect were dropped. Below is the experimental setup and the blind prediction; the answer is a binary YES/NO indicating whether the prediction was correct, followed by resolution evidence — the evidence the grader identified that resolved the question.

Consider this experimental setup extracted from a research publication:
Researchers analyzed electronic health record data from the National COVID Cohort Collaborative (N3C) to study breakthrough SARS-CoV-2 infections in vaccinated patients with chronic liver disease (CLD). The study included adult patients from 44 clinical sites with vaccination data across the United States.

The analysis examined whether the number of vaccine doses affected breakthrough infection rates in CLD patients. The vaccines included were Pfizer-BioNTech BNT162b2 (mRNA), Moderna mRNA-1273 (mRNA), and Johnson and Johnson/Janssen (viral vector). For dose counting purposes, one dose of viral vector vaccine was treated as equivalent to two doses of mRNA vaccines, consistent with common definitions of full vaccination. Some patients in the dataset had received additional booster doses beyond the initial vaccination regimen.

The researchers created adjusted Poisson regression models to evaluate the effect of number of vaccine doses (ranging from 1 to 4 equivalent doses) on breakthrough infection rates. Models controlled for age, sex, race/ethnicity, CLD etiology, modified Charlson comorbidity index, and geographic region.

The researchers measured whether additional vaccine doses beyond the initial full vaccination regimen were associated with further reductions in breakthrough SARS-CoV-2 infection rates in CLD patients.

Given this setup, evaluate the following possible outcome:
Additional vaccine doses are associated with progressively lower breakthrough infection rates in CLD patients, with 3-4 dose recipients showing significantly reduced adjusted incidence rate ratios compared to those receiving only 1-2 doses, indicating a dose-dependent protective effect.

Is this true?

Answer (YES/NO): YES